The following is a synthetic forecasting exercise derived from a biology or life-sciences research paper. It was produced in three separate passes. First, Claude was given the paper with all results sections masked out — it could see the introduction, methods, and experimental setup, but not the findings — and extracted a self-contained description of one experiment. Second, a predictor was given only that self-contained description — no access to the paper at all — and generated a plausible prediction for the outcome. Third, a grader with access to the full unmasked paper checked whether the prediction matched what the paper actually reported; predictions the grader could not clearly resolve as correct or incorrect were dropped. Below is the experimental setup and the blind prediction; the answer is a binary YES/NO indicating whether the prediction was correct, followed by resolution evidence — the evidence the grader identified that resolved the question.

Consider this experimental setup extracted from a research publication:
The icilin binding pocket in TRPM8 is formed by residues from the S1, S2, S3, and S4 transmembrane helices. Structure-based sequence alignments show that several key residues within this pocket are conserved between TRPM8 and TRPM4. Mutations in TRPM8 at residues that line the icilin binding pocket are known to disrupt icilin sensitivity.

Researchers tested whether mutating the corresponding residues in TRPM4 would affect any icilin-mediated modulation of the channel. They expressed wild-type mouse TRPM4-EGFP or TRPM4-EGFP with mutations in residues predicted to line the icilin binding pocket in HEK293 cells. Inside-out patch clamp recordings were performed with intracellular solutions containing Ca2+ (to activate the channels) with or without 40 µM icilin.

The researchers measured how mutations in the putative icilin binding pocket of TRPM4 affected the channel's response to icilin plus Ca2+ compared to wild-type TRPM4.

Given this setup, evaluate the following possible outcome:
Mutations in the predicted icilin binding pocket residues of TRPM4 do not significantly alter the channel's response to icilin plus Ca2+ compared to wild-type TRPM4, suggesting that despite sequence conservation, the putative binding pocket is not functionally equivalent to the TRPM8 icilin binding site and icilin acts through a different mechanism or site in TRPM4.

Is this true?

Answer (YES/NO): NO